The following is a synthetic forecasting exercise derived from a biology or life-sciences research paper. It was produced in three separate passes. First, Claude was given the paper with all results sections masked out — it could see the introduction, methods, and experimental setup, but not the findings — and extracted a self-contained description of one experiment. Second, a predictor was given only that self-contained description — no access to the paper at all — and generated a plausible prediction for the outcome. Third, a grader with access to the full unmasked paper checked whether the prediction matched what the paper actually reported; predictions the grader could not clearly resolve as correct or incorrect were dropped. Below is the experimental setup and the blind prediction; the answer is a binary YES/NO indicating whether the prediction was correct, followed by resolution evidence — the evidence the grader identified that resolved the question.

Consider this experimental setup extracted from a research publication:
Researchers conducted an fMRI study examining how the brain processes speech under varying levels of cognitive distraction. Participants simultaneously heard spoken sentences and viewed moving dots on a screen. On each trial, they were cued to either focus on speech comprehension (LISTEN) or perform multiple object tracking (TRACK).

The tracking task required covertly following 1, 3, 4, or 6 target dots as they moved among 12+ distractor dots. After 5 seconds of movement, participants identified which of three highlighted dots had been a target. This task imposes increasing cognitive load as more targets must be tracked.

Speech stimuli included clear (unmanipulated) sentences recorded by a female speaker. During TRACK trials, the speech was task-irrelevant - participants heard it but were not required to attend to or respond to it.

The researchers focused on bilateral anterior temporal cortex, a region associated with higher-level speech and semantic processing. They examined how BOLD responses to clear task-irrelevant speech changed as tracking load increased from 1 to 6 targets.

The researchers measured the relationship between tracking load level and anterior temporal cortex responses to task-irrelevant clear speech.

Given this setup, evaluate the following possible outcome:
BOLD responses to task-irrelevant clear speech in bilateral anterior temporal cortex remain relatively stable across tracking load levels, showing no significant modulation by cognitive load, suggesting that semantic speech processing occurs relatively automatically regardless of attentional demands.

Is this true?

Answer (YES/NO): NO